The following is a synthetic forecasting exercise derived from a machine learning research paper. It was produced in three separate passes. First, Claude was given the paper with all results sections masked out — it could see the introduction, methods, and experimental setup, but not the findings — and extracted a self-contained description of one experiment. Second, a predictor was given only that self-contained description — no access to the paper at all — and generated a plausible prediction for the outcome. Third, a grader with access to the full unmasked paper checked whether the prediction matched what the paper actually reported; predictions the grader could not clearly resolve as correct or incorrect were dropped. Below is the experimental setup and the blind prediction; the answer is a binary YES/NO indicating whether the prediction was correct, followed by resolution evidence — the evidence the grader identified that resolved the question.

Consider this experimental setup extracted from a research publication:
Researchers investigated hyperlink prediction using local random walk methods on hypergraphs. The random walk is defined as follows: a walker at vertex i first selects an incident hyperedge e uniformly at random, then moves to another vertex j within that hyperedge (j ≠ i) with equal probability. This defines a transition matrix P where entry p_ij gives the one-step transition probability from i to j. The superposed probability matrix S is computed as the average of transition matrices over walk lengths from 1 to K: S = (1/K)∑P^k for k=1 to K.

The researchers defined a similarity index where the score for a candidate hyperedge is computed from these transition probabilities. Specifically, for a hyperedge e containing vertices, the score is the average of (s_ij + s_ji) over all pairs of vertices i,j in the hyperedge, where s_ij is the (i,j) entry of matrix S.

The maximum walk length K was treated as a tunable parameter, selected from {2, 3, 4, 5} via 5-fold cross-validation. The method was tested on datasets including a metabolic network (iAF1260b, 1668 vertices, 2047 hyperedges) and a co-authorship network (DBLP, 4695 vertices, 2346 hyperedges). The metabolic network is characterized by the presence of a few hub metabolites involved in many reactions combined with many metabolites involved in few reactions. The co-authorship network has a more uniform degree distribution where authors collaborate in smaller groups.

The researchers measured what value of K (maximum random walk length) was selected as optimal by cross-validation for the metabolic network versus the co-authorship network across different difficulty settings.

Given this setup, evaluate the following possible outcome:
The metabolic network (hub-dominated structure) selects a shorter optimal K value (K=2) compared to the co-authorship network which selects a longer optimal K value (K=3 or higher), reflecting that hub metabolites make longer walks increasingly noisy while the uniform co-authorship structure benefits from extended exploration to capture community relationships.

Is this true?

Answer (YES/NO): NO